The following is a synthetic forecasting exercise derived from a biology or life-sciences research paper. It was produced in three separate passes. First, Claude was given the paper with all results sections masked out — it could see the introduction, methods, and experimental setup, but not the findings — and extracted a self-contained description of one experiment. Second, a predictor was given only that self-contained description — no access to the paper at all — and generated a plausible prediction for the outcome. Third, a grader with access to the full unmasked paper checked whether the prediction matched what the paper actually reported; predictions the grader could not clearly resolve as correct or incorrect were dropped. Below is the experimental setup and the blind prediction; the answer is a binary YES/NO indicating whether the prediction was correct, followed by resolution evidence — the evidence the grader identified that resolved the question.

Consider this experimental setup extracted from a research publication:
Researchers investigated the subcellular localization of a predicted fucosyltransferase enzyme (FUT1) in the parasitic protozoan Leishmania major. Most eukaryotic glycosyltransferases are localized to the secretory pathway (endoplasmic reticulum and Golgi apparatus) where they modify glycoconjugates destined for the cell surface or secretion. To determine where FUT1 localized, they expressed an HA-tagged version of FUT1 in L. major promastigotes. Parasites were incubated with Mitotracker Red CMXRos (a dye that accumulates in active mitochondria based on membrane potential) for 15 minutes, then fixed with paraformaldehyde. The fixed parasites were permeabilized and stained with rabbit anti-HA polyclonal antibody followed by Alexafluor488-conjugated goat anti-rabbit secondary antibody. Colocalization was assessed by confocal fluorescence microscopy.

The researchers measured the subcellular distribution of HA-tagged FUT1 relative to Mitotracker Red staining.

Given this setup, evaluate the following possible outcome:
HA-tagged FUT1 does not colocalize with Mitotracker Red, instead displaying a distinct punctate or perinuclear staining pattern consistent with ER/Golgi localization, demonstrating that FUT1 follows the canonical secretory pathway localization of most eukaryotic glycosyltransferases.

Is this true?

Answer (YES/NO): NO